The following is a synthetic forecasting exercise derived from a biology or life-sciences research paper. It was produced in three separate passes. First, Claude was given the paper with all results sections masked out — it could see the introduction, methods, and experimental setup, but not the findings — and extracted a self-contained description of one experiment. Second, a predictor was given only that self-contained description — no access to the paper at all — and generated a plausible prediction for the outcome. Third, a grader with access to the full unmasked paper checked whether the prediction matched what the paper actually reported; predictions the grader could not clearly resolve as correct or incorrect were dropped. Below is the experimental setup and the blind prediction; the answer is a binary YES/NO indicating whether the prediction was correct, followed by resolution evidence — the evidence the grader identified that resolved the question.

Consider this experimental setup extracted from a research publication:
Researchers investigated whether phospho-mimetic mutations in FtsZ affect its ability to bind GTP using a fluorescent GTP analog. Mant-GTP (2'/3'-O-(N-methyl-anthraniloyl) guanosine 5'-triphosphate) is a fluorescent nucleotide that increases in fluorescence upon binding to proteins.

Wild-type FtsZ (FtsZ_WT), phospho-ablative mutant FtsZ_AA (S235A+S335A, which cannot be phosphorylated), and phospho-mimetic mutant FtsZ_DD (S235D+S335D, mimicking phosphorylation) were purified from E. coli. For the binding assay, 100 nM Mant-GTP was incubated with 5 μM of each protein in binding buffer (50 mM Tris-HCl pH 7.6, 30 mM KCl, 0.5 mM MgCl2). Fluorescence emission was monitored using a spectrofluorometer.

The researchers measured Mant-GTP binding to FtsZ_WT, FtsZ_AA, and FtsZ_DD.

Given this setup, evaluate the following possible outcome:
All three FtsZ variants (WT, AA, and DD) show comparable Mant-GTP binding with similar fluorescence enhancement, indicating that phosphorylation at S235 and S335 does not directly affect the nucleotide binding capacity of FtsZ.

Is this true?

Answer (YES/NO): NO